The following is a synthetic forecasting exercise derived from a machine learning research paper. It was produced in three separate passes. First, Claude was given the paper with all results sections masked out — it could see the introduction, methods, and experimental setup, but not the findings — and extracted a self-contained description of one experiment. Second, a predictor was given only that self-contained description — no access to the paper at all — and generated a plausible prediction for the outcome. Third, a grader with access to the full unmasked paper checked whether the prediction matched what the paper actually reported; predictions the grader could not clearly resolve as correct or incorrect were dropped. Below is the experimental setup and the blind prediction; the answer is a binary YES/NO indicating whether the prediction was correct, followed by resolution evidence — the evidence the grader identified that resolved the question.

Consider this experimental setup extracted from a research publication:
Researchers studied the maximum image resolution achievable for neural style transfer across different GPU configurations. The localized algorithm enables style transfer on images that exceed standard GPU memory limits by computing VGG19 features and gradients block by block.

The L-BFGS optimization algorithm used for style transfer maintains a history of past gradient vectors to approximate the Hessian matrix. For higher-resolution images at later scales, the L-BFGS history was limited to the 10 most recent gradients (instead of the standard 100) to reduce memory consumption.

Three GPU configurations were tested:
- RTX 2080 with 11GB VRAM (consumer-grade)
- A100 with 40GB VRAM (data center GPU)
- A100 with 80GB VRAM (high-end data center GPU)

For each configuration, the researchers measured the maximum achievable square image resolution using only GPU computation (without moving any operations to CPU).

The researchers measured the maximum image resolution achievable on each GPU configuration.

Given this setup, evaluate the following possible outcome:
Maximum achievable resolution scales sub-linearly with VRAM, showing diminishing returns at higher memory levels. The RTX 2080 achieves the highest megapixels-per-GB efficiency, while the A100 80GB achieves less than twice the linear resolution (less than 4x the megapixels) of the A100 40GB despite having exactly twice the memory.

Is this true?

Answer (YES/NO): NO